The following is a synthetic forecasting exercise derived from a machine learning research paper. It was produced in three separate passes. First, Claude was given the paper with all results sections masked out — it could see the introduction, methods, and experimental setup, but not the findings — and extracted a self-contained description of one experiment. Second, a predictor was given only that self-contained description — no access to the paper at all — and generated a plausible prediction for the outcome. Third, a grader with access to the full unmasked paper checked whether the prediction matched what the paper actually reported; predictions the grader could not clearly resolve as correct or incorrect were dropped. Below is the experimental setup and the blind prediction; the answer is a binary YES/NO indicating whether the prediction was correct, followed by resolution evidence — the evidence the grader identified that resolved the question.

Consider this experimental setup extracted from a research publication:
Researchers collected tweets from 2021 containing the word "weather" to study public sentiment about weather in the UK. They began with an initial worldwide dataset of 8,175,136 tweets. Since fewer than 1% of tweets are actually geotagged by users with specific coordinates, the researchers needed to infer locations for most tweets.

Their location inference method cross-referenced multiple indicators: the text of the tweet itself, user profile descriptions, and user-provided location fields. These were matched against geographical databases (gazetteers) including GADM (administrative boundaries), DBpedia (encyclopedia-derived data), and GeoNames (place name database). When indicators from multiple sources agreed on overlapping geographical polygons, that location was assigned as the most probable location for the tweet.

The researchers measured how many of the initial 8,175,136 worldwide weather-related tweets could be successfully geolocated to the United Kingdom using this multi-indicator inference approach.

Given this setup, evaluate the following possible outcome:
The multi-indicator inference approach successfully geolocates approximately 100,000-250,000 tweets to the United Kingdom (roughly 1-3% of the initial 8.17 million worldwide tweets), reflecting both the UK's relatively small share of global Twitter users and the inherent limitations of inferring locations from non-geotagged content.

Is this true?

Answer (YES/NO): NO